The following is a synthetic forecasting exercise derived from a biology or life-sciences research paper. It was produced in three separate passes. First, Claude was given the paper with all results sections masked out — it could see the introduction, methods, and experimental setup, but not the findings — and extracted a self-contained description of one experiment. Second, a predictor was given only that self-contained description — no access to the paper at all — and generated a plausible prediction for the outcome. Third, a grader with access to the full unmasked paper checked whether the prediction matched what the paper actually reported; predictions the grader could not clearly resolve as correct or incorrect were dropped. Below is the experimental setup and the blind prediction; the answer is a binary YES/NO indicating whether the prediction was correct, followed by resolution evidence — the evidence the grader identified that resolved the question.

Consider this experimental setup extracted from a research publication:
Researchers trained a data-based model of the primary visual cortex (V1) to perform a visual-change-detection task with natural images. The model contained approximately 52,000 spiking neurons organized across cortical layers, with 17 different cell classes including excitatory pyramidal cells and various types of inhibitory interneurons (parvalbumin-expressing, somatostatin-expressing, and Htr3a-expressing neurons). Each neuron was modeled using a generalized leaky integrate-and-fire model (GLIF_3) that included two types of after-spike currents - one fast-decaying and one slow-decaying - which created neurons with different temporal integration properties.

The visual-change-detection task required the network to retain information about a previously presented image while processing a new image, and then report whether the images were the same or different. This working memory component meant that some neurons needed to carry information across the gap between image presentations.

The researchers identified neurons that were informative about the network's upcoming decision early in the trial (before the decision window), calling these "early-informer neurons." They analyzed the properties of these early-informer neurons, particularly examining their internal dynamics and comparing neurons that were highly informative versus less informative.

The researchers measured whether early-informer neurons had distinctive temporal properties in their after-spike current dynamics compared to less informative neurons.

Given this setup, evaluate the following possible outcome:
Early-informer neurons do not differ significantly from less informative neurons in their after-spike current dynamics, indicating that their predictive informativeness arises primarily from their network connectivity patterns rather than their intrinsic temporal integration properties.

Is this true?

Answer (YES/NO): NO